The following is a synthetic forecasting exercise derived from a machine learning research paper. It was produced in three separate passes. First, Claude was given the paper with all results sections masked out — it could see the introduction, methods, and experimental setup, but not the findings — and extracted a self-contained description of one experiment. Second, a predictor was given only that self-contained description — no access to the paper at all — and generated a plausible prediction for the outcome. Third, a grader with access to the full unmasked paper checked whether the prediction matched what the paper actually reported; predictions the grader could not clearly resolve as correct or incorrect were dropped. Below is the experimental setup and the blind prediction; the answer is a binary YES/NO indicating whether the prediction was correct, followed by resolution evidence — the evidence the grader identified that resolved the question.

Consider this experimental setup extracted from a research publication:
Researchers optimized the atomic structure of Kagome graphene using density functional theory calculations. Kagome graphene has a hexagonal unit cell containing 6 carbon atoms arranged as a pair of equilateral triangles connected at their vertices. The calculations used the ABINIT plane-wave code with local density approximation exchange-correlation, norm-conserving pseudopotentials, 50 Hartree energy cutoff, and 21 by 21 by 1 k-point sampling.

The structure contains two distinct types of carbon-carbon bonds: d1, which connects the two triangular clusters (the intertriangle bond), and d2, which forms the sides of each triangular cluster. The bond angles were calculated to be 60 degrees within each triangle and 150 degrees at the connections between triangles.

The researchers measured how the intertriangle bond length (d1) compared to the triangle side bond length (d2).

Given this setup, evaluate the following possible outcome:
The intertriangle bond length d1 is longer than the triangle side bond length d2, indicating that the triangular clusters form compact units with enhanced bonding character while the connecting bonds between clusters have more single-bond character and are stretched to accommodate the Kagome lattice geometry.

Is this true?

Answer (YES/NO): NO